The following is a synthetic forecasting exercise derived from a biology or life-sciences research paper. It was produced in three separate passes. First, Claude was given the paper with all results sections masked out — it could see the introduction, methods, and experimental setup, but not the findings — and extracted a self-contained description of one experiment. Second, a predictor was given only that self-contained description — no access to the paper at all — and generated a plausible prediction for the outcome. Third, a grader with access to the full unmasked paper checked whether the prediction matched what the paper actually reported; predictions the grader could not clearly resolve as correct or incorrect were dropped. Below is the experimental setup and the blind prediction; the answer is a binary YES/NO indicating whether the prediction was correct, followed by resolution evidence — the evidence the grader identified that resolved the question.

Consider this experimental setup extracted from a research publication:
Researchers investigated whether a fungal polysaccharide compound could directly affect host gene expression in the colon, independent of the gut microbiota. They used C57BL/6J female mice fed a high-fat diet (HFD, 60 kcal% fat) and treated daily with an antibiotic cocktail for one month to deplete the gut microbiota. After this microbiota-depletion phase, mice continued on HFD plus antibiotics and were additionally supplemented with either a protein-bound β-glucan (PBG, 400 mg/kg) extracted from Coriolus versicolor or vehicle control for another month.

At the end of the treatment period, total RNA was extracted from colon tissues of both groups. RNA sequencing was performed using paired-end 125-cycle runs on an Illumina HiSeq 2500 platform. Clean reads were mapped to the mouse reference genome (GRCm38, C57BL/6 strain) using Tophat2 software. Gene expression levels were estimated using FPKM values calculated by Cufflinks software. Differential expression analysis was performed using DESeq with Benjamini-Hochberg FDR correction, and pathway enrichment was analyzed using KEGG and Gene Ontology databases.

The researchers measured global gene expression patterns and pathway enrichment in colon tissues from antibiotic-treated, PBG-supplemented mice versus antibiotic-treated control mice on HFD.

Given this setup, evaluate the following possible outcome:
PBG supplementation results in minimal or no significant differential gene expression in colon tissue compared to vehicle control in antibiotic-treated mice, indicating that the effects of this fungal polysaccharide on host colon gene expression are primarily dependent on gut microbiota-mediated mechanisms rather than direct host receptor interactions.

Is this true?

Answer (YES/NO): NO